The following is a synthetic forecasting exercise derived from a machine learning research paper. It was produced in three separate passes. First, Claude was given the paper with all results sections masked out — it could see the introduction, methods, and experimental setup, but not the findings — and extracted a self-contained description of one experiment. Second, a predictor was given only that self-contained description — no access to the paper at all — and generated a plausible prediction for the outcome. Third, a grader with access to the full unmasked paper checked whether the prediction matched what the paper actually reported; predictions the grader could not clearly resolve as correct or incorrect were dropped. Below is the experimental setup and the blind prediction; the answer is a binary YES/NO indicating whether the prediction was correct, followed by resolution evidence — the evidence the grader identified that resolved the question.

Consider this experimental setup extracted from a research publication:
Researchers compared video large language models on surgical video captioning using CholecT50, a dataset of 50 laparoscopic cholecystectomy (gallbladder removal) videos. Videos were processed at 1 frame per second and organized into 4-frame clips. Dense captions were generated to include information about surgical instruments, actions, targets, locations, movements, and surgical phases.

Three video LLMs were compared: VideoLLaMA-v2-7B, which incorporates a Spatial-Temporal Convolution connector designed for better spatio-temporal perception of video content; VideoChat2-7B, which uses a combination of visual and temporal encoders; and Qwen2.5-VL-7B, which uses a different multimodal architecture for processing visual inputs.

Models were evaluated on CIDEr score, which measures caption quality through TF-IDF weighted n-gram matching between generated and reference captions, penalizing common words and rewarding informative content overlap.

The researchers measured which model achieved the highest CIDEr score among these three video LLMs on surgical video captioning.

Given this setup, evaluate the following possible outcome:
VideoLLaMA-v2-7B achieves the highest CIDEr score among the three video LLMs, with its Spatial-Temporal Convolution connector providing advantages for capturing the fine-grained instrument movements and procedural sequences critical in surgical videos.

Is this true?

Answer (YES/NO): YES